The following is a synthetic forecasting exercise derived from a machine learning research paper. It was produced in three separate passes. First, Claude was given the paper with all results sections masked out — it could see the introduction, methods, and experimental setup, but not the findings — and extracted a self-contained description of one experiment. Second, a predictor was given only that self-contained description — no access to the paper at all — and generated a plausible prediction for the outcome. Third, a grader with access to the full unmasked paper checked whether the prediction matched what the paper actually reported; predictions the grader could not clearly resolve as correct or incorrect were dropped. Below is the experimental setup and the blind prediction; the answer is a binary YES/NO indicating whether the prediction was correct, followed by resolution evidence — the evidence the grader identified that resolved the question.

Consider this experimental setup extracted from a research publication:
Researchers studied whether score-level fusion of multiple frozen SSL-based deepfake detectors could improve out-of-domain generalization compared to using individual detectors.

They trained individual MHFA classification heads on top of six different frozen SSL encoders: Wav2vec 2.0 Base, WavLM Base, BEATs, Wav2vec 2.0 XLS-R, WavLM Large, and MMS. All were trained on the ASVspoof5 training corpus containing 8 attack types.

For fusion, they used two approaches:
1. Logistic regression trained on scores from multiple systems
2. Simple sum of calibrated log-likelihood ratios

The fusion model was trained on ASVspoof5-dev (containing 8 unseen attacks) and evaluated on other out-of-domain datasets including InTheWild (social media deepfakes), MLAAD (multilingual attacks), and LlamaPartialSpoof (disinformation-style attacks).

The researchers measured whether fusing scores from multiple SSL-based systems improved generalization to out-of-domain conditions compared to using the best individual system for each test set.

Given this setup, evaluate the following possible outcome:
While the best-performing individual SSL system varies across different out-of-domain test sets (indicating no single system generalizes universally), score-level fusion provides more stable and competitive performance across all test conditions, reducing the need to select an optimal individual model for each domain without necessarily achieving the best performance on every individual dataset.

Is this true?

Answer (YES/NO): YES